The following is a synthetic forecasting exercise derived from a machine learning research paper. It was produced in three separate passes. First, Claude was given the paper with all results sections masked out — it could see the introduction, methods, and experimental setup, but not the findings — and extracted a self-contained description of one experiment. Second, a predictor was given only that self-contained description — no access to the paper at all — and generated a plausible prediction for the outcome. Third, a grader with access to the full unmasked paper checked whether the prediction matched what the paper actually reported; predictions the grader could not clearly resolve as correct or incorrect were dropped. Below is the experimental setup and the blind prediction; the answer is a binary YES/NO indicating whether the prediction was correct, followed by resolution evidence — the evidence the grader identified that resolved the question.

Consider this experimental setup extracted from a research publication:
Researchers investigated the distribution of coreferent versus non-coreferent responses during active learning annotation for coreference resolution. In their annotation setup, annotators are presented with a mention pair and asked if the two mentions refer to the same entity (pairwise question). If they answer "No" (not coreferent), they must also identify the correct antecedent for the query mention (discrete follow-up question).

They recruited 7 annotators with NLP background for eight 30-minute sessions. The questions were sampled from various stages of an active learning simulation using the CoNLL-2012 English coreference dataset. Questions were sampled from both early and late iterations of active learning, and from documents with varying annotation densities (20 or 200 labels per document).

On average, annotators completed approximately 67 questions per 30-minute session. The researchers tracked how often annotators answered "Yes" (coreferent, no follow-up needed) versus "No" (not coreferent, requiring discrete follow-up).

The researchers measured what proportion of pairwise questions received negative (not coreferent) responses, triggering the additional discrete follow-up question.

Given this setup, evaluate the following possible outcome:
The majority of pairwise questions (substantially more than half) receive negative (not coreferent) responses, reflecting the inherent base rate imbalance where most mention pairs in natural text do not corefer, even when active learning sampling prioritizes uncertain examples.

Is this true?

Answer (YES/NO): NO